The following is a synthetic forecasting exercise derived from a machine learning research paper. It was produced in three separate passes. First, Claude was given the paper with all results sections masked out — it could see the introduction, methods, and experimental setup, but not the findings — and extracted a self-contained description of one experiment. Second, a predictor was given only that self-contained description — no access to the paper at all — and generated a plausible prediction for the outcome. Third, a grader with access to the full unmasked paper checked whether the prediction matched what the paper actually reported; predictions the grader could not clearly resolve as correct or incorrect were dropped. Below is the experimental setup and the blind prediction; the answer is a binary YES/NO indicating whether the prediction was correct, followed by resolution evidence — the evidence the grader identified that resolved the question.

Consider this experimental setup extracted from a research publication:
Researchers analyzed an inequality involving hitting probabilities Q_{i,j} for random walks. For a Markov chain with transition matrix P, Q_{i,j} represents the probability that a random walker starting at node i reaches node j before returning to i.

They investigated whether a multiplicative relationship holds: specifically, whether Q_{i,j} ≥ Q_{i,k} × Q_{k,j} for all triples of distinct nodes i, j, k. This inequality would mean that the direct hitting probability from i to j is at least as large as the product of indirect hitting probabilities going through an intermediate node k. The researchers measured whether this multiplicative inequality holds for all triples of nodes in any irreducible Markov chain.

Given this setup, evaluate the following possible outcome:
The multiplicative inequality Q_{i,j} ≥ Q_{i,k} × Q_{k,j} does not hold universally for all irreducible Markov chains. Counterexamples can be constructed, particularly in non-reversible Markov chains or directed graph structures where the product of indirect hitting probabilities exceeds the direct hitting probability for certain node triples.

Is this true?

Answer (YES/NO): NO